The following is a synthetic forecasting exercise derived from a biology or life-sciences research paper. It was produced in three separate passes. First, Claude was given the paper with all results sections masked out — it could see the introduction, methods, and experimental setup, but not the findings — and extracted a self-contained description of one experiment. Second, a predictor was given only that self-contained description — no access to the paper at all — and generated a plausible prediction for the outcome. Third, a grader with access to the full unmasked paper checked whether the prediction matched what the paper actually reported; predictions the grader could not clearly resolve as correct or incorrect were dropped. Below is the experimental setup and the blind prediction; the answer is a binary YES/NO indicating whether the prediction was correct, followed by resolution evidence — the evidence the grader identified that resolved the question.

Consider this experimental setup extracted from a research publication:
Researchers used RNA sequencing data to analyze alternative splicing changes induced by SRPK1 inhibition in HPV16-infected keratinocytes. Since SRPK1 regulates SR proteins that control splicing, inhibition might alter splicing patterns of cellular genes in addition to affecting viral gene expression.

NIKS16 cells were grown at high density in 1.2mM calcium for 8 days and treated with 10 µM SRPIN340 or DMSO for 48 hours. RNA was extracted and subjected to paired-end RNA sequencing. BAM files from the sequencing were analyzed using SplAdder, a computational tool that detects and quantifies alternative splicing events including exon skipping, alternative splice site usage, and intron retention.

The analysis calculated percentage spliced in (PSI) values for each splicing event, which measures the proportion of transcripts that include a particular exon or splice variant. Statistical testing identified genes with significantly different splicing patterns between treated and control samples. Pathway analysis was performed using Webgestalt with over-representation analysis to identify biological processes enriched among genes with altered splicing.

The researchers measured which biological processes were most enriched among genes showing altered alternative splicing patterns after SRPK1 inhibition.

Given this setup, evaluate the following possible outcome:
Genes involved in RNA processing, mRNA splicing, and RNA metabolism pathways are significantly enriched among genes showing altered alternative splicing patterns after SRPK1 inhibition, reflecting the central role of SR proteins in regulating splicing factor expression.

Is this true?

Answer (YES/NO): YES